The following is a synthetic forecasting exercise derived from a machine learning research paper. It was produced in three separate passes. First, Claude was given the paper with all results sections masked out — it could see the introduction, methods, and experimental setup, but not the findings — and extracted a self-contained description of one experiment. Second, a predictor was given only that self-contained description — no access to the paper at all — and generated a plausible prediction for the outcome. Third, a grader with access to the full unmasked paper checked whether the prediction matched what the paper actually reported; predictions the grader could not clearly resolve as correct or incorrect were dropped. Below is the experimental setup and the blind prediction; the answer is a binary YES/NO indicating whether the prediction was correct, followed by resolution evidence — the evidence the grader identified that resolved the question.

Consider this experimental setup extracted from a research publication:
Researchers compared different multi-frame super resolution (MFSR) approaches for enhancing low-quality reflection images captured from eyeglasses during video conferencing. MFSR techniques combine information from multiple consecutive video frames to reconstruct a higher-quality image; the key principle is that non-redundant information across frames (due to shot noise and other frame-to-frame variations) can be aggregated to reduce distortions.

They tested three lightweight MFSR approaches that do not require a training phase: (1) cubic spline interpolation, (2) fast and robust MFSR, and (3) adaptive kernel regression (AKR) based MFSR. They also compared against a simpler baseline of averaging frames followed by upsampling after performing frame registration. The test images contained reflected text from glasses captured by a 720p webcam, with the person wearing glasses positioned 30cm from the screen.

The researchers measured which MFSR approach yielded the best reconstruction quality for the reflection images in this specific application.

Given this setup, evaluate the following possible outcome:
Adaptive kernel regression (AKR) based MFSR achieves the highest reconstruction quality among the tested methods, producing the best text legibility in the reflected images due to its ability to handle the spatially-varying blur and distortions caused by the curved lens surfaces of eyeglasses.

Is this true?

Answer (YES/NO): NO